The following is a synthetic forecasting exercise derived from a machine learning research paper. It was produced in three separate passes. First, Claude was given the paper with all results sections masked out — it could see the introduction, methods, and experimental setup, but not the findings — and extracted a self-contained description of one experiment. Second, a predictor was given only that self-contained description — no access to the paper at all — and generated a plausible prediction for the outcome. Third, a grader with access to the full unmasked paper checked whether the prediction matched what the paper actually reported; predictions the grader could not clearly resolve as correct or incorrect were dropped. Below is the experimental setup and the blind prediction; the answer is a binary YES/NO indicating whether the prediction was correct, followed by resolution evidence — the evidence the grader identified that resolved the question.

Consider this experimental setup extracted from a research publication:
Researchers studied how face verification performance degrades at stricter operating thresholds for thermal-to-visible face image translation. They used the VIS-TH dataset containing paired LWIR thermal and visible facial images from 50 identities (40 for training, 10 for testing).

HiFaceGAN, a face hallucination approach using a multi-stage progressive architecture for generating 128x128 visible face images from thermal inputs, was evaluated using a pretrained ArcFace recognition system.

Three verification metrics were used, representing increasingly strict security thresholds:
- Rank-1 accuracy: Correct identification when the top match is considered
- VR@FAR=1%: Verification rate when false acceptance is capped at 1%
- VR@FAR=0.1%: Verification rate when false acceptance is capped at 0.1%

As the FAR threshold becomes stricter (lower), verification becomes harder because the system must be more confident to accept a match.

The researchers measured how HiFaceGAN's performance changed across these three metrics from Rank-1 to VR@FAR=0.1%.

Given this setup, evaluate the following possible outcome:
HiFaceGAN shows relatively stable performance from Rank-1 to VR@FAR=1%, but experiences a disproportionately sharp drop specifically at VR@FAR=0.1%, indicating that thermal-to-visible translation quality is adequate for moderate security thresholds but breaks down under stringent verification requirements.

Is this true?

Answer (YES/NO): NO